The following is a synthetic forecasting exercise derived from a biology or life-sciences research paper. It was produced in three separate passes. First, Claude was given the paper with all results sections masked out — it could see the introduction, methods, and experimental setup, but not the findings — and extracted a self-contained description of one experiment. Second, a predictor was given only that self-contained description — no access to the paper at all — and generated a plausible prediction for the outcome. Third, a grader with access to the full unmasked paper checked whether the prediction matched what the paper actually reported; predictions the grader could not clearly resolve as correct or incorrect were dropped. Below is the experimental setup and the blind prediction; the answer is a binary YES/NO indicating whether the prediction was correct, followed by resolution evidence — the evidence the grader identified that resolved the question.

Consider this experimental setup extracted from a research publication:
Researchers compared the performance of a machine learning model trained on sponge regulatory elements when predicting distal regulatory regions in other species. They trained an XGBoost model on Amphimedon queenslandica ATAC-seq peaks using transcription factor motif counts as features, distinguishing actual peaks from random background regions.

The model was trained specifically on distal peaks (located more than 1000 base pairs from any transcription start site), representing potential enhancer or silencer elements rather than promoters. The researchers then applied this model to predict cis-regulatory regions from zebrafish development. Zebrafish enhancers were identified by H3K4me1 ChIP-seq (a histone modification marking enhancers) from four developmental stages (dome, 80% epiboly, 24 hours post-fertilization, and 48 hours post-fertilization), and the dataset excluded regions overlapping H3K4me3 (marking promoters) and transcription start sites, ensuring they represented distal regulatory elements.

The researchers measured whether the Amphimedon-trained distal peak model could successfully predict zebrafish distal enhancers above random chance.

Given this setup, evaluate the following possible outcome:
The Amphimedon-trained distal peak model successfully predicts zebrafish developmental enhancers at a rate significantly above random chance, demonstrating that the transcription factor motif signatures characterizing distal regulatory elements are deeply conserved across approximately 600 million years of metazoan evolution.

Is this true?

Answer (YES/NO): YES